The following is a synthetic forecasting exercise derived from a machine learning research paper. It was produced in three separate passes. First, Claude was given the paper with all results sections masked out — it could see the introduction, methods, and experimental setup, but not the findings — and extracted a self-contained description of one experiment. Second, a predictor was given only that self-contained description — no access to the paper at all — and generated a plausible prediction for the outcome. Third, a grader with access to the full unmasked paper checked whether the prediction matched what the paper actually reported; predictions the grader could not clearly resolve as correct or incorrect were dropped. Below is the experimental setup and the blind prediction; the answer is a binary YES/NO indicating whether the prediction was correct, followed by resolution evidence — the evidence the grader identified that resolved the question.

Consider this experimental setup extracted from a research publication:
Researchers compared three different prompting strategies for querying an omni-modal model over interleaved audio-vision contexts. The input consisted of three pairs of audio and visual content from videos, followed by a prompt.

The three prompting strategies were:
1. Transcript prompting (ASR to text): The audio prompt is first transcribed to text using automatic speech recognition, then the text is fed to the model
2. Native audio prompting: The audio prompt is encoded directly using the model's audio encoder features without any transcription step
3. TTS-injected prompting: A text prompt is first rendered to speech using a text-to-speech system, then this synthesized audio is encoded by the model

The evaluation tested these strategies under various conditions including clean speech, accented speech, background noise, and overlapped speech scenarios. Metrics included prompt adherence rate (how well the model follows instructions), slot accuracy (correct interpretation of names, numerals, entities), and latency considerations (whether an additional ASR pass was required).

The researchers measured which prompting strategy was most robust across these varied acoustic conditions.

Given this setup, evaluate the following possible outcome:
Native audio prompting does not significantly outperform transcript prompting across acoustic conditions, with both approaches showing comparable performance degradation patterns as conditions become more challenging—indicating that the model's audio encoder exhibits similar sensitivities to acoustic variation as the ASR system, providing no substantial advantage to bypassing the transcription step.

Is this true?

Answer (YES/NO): NO